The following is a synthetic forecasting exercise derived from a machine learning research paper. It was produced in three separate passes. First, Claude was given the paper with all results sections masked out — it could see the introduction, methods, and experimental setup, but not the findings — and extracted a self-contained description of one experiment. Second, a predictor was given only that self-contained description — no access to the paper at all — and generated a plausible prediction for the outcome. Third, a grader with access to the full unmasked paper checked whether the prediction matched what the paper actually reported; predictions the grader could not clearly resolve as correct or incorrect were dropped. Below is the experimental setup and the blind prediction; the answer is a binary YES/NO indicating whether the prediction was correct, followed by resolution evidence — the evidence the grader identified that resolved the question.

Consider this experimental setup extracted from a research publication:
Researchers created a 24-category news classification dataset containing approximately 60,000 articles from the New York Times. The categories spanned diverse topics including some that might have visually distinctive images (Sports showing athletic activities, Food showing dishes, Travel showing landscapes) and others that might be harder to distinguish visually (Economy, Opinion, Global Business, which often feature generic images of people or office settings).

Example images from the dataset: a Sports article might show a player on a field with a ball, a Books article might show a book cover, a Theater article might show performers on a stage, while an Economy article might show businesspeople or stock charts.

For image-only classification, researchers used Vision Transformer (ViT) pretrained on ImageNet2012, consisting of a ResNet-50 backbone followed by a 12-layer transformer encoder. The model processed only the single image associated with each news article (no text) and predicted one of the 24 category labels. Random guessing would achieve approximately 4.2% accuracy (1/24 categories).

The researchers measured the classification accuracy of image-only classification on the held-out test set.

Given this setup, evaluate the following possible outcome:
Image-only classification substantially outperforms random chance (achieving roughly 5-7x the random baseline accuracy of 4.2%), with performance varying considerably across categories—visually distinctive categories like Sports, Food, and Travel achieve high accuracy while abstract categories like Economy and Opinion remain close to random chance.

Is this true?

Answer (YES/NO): NO